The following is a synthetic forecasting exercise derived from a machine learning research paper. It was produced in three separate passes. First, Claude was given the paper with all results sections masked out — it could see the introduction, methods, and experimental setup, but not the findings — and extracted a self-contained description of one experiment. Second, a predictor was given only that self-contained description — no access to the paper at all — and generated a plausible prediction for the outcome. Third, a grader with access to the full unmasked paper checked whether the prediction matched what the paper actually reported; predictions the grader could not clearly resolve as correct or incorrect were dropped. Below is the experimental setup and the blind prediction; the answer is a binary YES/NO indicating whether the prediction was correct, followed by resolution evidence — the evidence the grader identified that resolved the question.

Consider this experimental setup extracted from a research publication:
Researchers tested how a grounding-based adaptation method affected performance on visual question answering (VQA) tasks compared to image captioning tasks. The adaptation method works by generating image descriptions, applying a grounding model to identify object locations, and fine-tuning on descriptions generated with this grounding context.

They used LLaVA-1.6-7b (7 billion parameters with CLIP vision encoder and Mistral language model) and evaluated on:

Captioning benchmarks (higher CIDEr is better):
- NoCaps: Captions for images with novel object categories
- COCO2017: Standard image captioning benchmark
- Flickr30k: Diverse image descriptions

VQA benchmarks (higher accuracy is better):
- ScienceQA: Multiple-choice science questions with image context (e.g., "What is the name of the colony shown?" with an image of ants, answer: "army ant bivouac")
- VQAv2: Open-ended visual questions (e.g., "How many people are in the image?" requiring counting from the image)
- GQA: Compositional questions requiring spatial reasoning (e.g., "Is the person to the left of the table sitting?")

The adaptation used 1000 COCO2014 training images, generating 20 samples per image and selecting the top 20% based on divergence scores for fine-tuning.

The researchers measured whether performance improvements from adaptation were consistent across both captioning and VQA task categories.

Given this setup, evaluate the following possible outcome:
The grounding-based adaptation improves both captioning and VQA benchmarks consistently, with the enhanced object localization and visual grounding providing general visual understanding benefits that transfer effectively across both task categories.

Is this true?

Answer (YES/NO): NO